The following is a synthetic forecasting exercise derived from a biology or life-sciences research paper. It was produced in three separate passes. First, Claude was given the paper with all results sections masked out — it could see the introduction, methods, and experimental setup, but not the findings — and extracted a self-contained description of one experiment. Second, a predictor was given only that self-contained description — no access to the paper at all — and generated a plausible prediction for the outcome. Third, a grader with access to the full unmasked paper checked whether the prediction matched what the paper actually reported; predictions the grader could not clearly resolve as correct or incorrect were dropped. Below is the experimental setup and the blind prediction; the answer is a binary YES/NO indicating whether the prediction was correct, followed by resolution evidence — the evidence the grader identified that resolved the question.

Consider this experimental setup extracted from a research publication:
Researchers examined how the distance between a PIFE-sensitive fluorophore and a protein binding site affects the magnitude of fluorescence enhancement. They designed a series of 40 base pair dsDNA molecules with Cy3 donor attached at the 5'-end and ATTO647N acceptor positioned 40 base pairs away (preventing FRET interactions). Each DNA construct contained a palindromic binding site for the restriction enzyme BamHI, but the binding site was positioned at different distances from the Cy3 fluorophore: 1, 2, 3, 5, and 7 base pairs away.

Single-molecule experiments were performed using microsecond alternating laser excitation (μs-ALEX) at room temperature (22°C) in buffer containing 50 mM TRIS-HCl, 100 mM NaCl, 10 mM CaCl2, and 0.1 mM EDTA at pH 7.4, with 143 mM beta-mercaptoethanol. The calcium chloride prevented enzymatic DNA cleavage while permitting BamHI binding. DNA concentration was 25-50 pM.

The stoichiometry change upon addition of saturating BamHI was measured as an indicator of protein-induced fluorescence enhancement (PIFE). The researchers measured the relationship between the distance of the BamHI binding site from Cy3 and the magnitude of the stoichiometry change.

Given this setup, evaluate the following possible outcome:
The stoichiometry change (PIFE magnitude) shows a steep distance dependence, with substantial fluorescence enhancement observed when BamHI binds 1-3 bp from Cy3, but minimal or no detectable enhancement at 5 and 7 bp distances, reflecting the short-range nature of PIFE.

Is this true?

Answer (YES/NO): NO